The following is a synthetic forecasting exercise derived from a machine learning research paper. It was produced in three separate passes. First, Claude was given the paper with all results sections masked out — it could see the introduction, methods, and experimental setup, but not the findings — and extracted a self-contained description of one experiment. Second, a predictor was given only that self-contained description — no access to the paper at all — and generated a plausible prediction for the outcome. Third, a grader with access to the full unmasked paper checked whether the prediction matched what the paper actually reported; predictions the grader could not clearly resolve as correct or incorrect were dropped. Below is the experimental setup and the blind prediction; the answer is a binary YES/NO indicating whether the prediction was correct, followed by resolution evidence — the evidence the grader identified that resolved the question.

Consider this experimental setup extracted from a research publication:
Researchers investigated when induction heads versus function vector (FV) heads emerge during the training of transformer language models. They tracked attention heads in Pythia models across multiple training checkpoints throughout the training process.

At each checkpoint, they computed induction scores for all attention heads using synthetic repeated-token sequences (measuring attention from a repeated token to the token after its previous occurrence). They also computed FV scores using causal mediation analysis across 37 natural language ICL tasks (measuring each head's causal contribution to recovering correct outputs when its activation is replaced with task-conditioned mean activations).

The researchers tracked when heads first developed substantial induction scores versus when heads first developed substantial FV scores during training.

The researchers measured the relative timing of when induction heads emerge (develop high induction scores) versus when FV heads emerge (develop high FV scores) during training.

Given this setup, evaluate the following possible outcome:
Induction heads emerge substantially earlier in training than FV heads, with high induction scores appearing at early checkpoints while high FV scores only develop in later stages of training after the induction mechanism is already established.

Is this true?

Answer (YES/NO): YES